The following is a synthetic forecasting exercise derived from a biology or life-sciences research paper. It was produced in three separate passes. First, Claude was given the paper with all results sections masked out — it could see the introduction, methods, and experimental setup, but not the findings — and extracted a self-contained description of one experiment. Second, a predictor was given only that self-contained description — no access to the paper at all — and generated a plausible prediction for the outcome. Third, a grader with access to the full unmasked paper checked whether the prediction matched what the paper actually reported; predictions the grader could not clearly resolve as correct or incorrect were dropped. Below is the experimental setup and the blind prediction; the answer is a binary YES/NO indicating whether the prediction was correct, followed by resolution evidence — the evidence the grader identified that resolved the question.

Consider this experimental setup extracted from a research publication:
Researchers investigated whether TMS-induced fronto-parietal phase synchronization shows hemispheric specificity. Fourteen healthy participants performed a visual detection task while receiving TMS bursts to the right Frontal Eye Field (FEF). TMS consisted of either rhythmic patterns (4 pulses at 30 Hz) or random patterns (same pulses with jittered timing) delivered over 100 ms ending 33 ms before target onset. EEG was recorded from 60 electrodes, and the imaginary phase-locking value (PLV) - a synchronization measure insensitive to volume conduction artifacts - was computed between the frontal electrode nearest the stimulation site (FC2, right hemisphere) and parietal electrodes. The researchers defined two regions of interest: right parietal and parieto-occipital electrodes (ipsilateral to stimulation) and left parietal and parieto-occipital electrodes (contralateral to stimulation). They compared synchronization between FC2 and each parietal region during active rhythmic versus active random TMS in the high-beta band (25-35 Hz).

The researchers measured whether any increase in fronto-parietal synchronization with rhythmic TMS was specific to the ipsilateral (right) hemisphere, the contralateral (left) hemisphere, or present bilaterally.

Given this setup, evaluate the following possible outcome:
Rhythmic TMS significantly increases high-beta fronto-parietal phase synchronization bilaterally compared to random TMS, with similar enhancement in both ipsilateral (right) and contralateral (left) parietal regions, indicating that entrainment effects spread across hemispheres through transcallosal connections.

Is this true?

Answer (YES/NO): NO